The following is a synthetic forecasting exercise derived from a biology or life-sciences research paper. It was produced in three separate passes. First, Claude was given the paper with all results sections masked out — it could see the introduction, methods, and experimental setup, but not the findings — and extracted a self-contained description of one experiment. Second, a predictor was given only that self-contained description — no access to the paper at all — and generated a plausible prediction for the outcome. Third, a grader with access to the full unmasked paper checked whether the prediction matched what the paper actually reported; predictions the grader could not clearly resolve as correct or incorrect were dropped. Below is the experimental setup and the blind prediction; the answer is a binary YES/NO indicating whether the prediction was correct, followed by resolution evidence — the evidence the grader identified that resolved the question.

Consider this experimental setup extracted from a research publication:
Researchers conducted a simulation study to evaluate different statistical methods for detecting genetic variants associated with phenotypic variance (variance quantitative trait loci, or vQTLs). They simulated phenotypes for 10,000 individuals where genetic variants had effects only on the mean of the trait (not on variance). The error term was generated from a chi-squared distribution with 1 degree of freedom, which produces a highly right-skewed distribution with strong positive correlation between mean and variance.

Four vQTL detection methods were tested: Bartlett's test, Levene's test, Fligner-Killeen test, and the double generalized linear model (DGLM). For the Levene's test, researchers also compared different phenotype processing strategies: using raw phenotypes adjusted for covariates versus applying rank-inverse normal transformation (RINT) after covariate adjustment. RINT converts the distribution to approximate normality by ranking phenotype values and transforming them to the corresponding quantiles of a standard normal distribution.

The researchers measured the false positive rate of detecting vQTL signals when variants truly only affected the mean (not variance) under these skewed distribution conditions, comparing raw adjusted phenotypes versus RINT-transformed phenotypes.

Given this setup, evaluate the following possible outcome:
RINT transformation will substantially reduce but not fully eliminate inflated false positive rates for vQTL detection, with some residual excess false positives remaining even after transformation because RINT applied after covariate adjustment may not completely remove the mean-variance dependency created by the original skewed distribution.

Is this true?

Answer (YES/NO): NO